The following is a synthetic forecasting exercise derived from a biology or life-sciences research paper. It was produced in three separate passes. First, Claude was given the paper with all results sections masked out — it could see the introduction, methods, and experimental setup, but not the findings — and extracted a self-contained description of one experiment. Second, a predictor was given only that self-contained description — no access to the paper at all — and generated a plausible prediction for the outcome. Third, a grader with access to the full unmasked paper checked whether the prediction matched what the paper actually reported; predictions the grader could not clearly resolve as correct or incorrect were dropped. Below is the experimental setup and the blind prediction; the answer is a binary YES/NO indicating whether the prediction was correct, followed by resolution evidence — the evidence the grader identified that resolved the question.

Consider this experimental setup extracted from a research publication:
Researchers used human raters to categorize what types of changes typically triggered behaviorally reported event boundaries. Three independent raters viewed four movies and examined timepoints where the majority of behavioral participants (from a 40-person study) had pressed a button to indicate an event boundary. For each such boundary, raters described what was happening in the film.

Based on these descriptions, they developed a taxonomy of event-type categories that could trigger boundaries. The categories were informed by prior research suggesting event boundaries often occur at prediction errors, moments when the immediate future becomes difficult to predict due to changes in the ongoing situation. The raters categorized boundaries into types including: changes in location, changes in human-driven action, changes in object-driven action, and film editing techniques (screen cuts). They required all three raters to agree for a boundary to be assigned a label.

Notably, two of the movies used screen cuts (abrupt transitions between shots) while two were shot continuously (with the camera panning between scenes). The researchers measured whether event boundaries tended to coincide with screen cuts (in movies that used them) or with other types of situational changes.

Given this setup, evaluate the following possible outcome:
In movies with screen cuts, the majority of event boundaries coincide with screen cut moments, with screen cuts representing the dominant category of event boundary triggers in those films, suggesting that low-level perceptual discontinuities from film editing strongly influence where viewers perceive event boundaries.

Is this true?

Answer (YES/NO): NO